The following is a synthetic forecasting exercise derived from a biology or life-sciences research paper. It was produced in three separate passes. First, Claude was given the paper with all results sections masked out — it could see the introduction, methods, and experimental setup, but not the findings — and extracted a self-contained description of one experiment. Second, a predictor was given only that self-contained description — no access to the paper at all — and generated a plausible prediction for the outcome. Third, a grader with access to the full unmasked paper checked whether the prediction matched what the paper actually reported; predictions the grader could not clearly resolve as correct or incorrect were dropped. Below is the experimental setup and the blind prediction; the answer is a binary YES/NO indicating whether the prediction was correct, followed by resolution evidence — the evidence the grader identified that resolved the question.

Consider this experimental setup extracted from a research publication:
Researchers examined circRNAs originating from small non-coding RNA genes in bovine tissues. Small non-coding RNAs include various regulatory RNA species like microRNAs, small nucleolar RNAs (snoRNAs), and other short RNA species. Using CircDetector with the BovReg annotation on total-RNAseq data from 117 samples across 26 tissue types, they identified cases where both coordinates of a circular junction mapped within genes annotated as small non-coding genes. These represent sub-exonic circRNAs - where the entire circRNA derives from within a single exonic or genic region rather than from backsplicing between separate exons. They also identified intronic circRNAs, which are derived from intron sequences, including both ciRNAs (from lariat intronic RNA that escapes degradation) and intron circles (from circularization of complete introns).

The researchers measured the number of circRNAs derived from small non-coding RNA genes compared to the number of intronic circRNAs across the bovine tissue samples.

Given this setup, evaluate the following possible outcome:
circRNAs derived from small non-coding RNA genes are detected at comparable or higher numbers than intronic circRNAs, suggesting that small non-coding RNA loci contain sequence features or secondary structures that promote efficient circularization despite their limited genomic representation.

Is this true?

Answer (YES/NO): NO